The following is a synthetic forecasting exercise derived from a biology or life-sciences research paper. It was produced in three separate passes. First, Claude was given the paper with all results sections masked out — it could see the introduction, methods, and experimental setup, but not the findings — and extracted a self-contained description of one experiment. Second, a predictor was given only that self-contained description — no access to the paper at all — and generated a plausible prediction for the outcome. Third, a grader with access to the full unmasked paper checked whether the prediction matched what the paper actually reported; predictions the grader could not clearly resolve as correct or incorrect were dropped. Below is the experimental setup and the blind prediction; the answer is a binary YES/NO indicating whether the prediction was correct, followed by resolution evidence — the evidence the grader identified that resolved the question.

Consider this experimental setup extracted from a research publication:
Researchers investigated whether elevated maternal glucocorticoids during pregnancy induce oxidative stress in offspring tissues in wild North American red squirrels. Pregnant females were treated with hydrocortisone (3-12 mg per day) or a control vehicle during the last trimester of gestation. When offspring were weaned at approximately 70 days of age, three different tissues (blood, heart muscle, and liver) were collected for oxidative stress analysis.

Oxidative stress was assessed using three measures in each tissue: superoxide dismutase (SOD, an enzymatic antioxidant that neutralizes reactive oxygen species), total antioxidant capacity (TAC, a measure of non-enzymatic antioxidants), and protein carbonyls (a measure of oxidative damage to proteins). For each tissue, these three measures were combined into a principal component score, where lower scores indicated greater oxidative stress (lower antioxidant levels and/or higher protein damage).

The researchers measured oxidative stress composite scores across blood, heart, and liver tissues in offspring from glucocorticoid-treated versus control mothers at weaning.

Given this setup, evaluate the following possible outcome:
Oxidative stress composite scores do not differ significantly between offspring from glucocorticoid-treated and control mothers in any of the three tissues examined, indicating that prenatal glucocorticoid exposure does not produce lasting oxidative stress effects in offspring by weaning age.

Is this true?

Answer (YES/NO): YES